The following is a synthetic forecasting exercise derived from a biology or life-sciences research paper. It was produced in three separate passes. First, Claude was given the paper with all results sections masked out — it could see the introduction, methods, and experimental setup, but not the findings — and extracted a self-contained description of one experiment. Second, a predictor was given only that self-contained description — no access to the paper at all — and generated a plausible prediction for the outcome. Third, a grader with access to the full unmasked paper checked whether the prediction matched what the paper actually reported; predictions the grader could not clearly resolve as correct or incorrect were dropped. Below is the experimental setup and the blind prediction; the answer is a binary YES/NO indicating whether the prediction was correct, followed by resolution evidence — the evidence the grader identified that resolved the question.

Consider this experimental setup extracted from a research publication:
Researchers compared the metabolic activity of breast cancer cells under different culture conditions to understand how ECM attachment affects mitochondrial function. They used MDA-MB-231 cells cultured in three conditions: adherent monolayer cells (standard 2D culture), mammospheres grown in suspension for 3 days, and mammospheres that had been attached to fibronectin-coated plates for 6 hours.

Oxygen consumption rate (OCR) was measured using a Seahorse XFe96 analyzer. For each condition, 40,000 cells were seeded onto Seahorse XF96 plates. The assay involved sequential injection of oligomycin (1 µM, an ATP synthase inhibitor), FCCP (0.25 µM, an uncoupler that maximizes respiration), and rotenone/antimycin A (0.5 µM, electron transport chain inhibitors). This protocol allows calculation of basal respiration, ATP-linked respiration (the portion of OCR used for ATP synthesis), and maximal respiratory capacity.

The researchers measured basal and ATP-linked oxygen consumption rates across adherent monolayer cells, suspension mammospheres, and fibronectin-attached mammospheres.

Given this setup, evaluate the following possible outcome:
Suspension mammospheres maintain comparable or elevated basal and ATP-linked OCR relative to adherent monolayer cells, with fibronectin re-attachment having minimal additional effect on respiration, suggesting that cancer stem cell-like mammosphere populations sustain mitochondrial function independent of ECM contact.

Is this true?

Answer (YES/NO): NO